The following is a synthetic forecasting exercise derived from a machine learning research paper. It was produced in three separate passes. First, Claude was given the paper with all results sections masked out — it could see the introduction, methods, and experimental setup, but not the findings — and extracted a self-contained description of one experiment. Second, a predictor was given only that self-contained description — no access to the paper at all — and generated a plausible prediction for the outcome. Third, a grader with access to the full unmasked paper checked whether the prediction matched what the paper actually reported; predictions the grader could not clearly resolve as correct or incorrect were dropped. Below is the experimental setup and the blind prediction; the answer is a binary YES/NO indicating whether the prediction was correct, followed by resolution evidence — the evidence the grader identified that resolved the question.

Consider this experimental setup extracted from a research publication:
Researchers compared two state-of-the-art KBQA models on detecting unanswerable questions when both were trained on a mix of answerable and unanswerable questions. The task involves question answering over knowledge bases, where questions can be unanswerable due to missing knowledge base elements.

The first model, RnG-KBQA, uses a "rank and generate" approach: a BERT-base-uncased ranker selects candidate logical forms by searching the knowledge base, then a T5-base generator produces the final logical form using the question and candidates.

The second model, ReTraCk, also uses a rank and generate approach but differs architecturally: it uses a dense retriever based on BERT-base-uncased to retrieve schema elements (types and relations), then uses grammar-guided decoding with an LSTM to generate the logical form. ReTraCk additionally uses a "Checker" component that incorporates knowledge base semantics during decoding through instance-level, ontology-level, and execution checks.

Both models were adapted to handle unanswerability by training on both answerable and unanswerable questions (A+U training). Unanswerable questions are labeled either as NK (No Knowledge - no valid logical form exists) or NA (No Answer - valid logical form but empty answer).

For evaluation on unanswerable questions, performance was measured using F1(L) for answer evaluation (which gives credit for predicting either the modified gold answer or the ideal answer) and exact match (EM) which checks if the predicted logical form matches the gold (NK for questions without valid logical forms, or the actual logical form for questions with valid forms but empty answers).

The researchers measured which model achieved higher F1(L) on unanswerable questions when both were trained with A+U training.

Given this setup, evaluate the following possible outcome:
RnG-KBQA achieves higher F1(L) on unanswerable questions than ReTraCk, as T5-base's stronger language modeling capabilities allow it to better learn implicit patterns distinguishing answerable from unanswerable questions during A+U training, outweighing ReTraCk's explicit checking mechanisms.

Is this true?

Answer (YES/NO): NO